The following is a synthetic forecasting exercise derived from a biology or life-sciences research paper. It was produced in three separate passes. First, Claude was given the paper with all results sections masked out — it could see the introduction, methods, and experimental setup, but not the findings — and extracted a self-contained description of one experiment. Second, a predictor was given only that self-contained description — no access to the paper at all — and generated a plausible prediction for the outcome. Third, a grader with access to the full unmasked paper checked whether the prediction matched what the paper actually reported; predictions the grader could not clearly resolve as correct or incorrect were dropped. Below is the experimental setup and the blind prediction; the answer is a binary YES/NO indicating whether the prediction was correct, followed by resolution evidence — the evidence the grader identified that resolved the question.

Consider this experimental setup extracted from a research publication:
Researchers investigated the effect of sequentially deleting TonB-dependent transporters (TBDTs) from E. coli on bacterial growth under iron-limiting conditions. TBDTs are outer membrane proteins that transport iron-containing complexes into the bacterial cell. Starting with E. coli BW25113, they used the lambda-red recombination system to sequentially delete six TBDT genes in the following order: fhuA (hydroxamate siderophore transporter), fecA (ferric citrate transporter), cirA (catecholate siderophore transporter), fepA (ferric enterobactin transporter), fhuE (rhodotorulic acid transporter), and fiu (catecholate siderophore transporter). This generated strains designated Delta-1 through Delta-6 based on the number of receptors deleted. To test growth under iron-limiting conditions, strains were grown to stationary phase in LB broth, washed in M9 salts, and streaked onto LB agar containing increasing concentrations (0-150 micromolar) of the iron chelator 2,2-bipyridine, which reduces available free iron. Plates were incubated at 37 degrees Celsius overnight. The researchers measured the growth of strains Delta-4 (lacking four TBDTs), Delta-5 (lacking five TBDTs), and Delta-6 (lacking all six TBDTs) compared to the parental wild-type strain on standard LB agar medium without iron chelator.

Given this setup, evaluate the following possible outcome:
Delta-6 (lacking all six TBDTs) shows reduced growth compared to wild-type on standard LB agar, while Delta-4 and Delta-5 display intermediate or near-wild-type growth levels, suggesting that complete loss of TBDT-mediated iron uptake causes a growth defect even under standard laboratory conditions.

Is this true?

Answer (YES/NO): NO